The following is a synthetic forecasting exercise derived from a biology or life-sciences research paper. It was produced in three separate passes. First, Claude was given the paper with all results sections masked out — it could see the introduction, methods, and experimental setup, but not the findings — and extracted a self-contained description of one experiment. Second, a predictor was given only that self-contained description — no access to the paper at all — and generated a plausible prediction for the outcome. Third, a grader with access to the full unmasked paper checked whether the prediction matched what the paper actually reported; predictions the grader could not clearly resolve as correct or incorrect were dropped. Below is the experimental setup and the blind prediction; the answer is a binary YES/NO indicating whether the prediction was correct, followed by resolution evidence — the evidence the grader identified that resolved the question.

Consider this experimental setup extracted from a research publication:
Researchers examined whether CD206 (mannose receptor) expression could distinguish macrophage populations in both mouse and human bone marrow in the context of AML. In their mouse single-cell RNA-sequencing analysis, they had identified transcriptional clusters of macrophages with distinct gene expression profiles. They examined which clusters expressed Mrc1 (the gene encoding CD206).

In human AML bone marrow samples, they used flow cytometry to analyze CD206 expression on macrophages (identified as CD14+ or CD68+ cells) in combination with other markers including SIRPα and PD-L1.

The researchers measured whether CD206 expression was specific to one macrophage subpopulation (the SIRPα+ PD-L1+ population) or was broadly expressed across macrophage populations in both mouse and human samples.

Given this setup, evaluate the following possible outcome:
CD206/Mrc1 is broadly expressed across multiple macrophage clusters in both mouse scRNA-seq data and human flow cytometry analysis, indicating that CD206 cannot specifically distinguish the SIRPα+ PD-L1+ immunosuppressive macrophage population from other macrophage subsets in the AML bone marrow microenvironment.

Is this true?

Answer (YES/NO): NO